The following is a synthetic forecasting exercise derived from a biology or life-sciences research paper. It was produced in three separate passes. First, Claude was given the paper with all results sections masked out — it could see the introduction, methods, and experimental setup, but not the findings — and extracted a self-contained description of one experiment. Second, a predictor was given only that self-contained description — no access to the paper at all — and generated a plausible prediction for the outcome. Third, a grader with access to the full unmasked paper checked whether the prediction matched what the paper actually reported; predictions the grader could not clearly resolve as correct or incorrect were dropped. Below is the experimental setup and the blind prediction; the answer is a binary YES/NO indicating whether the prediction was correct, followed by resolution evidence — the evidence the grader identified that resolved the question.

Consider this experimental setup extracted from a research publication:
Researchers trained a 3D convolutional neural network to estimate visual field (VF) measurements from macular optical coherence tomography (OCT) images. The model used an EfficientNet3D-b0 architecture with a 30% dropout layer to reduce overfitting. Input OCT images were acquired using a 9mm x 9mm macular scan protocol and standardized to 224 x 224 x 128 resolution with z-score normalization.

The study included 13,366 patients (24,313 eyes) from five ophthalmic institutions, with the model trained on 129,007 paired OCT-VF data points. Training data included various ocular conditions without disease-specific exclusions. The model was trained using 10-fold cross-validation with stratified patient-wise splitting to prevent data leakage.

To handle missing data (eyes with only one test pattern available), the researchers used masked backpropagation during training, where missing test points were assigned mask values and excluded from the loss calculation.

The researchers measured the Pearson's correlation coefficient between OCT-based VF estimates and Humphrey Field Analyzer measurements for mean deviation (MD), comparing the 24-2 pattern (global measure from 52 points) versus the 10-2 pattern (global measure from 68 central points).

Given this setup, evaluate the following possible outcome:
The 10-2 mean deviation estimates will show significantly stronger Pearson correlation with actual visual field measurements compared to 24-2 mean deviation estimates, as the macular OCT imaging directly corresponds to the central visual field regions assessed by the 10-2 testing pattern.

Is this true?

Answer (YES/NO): NO